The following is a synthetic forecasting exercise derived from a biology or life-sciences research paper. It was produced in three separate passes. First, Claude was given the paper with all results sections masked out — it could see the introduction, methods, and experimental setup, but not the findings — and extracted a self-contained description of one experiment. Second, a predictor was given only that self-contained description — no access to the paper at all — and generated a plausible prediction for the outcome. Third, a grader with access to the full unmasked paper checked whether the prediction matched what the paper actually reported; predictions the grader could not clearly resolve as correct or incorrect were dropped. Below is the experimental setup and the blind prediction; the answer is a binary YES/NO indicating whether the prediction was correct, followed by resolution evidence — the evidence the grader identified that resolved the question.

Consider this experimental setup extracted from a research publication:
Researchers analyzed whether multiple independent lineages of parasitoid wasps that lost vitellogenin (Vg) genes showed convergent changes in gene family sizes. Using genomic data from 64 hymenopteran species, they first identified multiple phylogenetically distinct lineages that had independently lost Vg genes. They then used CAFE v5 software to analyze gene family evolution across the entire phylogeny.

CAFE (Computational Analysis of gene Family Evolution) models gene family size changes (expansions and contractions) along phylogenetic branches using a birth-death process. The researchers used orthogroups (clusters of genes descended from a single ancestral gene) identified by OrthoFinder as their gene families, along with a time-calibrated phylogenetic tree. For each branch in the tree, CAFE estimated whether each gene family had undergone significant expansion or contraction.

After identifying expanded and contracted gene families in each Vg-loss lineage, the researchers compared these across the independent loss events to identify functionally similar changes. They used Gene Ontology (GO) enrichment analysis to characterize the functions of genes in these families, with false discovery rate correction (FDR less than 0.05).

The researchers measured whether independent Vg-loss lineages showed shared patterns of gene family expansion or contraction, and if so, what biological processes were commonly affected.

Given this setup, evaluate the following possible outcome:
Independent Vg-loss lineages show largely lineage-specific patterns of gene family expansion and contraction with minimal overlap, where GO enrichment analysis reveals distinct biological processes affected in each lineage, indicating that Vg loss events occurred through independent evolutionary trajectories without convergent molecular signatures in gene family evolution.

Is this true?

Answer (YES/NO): NO